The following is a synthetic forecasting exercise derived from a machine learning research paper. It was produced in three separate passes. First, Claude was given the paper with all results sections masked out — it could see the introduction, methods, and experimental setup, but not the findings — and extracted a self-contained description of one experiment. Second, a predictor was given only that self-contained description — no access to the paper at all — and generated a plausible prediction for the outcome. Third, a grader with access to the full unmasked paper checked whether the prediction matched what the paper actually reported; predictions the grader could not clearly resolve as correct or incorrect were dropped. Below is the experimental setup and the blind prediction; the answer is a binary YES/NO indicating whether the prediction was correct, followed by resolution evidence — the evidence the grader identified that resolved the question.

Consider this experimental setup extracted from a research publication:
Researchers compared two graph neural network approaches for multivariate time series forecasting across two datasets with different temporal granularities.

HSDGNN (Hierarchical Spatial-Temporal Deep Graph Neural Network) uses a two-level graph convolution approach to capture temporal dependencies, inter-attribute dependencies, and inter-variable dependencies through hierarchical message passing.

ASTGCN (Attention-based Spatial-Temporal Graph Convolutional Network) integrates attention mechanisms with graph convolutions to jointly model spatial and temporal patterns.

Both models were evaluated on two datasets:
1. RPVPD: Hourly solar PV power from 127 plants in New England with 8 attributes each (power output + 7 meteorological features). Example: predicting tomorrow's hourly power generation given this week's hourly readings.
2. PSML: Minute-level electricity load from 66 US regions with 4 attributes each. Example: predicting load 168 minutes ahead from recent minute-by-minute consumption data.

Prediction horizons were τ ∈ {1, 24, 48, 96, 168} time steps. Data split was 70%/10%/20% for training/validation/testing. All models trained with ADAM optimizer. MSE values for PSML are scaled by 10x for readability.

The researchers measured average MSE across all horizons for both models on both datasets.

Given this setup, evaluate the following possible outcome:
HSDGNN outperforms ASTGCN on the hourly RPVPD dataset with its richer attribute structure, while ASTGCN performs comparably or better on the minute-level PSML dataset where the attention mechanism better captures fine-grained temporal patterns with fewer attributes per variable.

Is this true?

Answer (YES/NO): NO